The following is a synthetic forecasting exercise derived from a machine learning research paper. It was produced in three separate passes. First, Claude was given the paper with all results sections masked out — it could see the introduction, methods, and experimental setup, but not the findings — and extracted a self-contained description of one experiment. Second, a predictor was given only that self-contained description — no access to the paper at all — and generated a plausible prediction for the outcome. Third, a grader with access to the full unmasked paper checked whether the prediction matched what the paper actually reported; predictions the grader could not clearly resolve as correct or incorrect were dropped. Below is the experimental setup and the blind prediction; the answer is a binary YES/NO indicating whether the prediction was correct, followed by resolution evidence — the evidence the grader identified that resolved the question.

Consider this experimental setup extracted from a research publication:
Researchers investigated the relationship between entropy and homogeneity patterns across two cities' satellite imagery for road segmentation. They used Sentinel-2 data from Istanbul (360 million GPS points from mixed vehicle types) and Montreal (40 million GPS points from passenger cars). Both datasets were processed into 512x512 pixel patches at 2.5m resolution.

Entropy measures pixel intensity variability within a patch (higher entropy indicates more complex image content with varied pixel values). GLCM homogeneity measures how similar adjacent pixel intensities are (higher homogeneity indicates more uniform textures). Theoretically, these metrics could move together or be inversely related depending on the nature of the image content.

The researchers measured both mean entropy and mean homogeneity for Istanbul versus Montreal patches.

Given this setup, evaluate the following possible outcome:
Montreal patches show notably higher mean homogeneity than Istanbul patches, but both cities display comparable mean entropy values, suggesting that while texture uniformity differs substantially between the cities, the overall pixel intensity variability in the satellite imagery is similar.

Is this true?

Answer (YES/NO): NO